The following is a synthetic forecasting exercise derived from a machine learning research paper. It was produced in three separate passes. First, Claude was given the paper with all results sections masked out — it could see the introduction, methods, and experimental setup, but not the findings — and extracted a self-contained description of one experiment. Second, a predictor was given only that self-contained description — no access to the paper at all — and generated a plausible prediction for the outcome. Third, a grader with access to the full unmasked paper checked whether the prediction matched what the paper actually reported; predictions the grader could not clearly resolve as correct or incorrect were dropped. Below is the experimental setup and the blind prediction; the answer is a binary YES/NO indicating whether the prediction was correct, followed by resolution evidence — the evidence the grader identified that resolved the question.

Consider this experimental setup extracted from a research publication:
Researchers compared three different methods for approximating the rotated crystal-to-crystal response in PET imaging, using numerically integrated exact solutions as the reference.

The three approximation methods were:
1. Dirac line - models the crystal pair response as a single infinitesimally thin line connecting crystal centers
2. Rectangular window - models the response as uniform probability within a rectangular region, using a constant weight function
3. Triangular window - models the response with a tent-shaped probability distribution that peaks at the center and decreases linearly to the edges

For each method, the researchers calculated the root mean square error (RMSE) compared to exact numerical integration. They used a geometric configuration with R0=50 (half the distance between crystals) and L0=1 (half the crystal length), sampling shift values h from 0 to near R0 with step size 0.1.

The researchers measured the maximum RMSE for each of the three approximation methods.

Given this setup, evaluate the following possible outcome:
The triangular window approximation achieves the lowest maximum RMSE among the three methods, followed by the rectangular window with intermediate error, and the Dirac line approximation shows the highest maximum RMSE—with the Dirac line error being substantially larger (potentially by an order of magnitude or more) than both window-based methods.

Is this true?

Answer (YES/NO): YES